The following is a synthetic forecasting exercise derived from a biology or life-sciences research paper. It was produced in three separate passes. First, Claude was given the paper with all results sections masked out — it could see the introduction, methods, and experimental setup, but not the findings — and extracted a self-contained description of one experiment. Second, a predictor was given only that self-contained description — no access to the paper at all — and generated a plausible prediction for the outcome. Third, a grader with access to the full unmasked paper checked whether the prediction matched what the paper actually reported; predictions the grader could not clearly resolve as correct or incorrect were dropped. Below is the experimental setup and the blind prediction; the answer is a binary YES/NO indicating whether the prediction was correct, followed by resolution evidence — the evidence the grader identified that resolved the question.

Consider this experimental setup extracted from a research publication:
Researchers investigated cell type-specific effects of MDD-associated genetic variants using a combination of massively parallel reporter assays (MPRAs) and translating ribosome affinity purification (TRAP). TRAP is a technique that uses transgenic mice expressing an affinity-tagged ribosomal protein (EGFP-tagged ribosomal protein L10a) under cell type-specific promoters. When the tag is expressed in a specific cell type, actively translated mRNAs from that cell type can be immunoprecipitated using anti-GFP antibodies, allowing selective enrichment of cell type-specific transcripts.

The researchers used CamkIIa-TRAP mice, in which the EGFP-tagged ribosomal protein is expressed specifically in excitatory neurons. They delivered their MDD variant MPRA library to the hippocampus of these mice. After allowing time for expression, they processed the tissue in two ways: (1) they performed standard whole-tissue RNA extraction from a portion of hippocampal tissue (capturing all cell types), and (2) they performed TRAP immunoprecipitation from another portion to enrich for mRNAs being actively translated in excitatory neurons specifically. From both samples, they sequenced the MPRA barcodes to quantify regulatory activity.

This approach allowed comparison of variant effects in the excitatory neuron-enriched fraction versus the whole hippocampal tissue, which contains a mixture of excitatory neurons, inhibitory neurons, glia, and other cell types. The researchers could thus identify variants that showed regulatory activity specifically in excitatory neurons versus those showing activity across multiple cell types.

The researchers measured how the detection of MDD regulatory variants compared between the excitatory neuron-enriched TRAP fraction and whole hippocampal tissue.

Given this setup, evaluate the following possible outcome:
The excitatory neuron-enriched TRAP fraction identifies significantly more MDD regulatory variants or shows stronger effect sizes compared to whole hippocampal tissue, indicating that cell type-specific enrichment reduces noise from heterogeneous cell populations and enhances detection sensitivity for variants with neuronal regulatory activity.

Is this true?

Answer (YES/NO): NO